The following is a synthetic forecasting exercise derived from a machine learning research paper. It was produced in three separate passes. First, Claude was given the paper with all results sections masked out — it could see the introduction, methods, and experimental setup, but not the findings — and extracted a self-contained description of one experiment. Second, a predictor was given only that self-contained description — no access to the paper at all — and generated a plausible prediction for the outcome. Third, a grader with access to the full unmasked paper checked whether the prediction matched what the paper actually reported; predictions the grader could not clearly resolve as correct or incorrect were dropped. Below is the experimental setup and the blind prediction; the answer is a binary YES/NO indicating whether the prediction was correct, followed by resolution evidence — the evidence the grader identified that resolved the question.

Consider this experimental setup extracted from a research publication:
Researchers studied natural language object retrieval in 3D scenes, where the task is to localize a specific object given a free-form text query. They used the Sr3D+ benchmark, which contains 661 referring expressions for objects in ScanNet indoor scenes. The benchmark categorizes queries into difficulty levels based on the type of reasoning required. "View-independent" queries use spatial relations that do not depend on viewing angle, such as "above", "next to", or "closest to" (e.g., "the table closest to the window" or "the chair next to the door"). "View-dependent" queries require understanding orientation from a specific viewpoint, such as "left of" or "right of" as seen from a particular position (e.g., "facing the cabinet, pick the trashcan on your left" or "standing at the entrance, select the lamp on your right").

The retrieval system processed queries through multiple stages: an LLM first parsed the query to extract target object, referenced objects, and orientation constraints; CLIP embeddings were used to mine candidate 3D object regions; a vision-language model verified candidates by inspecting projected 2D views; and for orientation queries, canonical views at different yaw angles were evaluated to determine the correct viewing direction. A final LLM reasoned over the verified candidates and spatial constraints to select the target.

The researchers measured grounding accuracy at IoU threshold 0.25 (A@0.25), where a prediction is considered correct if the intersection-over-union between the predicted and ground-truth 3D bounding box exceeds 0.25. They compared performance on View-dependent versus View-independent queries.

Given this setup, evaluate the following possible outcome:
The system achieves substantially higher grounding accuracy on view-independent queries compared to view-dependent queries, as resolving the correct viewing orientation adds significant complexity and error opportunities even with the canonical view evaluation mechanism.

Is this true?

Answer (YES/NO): YES